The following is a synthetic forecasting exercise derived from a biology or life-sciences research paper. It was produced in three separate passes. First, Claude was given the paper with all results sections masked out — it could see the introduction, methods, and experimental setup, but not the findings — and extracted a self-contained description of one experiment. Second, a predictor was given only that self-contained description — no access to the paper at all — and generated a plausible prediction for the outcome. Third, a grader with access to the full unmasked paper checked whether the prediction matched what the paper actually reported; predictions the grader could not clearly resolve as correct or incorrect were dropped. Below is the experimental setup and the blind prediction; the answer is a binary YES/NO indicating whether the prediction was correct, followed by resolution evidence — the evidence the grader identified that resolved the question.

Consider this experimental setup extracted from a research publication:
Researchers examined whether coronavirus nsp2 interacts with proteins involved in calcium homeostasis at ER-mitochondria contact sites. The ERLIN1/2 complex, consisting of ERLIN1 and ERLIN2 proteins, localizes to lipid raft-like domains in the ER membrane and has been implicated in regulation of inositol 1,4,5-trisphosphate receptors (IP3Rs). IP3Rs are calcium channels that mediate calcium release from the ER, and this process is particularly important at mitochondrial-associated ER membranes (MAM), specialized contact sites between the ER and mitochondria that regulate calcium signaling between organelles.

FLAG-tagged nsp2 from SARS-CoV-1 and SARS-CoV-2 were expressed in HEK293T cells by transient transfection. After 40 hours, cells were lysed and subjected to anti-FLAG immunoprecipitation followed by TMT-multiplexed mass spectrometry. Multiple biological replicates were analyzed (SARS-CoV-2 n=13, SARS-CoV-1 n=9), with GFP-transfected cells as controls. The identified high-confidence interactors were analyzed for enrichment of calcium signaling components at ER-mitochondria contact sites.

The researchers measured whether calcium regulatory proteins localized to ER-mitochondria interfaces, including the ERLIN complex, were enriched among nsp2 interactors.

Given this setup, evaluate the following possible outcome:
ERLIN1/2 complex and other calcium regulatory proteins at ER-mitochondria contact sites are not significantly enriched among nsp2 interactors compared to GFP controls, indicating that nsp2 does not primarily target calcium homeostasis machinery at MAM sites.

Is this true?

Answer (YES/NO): NO